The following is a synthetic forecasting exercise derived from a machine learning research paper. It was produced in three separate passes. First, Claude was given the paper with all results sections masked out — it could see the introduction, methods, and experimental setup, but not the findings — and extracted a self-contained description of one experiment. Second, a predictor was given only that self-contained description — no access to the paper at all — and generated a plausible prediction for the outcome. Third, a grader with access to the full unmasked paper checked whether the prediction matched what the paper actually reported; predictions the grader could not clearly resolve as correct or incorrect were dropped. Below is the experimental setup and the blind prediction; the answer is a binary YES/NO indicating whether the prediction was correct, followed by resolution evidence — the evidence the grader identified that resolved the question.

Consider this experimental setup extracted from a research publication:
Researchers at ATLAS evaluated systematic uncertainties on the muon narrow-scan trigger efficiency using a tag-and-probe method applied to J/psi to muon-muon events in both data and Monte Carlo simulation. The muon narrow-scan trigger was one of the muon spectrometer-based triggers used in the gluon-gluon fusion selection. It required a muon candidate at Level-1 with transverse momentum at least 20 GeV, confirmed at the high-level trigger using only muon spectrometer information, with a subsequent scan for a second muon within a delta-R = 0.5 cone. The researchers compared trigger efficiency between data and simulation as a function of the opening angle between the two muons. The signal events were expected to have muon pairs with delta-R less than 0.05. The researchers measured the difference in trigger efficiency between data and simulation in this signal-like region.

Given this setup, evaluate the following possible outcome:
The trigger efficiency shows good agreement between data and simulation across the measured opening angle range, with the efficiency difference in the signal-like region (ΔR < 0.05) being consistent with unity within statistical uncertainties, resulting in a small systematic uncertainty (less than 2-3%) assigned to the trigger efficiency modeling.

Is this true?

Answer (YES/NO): NO